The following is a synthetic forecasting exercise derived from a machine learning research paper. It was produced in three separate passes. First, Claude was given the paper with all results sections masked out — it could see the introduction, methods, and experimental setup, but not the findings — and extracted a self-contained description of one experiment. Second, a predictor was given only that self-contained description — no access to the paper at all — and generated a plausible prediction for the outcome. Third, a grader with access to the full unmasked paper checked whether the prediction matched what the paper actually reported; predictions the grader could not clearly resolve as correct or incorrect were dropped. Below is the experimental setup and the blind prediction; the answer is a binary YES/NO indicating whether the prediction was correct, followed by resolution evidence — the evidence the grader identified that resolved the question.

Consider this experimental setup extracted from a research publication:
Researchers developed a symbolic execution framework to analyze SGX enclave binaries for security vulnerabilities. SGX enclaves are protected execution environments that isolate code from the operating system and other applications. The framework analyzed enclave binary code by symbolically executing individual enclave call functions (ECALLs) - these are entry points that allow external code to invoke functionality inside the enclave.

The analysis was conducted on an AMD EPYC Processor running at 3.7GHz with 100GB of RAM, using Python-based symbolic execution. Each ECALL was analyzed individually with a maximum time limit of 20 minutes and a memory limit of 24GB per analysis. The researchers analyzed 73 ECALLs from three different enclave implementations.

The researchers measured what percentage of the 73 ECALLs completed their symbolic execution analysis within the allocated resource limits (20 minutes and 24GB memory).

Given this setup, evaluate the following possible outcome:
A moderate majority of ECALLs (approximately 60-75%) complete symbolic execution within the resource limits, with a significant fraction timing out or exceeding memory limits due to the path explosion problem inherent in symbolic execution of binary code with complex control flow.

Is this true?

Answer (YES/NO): NO